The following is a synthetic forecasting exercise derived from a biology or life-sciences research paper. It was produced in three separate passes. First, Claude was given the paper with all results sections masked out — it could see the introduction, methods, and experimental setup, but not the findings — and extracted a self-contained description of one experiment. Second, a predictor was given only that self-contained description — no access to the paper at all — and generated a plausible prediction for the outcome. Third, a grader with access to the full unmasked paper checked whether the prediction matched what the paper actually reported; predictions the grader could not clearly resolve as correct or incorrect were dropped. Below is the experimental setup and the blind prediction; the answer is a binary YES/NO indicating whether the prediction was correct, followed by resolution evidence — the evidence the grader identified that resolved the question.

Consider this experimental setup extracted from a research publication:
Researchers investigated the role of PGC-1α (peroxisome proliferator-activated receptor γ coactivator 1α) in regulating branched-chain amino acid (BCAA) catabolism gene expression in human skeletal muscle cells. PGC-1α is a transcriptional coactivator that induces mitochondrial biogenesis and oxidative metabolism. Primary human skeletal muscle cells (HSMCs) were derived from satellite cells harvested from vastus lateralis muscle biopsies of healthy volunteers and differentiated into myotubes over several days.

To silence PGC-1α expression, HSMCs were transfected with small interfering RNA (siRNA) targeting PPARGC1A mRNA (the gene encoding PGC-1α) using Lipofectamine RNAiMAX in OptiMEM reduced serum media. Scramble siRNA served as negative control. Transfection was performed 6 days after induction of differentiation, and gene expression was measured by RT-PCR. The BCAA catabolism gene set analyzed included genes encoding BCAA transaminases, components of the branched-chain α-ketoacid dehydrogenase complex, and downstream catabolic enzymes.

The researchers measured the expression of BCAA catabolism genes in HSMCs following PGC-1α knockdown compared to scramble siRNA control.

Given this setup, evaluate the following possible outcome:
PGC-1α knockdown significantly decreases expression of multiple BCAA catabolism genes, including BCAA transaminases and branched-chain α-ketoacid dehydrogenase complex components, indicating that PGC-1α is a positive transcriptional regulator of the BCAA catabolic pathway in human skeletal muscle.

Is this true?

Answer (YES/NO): NO